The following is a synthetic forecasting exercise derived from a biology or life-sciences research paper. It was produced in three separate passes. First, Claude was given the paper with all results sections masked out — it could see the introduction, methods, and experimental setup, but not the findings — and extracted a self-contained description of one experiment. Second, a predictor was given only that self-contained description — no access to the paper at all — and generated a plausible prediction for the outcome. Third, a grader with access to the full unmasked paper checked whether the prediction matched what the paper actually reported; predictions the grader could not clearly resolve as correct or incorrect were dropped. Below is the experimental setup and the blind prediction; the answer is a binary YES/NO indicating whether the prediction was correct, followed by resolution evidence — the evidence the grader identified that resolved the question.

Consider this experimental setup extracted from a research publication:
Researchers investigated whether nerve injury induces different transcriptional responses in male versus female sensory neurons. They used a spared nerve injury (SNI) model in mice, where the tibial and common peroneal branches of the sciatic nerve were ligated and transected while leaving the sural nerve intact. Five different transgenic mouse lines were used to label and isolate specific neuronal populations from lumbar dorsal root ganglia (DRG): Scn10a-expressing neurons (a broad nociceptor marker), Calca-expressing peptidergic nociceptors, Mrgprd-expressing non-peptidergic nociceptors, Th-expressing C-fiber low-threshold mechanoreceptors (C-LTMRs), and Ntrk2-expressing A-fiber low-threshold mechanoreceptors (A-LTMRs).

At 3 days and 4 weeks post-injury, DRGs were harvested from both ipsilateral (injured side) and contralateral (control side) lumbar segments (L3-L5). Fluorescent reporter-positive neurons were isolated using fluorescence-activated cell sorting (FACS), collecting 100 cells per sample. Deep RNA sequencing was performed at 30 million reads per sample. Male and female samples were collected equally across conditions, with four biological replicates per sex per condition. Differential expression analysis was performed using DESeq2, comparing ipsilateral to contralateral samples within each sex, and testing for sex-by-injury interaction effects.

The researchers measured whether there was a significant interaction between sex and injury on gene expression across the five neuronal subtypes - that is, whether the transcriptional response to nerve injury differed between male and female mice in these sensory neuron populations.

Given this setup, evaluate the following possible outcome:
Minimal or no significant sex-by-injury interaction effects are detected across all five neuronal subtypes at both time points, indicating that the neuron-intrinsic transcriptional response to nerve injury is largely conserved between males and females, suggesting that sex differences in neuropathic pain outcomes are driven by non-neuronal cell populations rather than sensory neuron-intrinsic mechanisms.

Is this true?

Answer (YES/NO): NO